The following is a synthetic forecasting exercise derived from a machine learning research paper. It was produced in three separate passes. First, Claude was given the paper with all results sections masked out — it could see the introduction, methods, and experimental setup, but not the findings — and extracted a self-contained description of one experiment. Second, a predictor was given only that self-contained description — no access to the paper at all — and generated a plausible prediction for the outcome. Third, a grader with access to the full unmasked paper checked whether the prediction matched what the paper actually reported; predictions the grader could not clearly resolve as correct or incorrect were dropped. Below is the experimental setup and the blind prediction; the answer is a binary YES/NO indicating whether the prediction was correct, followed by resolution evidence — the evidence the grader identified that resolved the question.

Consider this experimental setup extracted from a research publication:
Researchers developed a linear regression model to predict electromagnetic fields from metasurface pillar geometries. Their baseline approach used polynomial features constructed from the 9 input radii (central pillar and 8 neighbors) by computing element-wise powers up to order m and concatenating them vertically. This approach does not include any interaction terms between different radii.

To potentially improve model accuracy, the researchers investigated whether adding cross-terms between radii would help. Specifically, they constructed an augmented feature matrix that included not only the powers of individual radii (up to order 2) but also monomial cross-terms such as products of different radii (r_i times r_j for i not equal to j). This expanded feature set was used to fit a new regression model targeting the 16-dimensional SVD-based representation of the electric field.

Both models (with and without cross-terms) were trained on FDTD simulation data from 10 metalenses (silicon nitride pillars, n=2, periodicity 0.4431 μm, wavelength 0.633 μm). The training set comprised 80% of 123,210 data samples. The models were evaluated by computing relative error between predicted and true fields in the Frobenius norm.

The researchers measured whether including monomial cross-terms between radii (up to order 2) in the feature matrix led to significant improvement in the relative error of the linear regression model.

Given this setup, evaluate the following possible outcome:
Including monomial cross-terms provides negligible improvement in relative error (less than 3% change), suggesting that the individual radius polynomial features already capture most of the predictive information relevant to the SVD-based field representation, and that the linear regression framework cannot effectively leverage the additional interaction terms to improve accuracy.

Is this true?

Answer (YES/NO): YES